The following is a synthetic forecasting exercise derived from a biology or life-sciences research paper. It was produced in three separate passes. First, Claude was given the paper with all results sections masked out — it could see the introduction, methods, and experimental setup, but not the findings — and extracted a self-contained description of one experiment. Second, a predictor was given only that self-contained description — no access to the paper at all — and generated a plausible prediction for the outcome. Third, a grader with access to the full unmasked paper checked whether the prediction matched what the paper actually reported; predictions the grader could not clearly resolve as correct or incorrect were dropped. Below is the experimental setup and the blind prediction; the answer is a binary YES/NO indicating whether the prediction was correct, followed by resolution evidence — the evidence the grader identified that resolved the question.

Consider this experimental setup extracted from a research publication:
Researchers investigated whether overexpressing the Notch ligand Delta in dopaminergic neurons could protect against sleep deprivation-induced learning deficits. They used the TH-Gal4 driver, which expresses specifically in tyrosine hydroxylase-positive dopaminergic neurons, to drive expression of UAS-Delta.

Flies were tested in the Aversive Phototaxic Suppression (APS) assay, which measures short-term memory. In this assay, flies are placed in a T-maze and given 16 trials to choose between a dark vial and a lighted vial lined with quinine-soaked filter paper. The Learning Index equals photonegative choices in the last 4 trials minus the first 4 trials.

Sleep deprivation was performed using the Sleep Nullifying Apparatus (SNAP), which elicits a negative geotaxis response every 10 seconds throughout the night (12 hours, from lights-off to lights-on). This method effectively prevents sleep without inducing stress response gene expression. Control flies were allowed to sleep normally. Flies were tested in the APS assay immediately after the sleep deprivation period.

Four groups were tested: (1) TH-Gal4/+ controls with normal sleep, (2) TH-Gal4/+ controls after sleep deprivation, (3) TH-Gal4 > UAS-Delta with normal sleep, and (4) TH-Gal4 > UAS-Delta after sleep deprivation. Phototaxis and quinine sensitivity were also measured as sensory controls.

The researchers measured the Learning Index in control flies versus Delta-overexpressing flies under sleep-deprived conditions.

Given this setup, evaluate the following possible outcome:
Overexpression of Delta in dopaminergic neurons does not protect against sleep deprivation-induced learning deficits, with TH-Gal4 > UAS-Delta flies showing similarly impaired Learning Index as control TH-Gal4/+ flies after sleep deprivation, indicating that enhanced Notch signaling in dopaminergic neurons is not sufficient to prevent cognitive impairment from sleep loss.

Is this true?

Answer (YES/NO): NO